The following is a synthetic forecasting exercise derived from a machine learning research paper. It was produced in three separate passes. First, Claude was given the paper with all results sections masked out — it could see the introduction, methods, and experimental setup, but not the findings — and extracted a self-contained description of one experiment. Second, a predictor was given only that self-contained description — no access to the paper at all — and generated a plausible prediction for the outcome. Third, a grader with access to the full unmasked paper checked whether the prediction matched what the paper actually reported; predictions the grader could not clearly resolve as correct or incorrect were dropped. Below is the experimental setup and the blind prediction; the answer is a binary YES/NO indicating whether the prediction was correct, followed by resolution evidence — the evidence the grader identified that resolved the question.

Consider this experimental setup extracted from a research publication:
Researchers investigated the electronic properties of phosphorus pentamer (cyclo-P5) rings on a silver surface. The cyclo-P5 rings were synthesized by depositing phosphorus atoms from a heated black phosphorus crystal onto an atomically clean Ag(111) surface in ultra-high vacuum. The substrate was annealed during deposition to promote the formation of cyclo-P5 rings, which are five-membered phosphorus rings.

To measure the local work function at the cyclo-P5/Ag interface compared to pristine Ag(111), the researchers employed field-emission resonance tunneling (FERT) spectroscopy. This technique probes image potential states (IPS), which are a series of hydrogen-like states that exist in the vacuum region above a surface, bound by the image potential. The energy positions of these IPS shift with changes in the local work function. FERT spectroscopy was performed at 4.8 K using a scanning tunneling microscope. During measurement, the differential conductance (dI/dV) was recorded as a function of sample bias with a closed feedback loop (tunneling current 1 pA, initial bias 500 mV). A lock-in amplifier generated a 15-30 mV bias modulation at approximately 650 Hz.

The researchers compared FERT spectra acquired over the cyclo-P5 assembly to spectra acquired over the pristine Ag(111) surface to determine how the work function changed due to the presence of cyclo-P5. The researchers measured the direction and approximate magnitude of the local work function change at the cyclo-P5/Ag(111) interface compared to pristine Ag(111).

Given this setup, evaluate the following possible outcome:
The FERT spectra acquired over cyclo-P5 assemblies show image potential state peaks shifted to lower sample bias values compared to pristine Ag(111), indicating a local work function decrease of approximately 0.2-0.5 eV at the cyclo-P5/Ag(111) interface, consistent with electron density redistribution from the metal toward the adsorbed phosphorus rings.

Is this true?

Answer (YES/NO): NO